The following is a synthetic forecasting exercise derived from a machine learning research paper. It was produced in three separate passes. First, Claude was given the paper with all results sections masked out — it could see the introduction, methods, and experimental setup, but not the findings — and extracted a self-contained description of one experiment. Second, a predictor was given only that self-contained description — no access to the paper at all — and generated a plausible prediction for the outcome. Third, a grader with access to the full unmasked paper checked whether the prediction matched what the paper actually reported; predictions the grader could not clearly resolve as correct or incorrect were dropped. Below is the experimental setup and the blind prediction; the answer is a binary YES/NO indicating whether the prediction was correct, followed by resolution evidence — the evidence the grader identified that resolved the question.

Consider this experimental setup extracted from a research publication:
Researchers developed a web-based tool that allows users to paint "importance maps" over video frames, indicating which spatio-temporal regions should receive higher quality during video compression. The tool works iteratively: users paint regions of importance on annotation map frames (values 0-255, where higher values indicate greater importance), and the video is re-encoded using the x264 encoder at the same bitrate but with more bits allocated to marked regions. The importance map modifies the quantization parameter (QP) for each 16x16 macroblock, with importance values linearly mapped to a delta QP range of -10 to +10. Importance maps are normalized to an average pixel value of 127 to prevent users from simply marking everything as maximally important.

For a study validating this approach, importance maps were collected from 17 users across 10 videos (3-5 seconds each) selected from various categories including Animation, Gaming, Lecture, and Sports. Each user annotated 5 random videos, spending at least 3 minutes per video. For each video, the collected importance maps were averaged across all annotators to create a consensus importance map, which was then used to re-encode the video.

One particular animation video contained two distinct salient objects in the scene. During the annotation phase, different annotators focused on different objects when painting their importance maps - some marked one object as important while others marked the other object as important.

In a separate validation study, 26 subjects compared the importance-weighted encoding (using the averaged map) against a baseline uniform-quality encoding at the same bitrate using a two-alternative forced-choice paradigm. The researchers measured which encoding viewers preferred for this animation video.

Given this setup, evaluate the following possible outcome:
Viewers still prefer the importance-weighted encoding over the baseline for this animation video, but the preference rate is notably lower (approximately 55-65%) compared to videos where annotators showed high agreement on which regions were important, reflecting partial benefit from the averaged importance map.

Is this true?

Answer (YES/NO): NO